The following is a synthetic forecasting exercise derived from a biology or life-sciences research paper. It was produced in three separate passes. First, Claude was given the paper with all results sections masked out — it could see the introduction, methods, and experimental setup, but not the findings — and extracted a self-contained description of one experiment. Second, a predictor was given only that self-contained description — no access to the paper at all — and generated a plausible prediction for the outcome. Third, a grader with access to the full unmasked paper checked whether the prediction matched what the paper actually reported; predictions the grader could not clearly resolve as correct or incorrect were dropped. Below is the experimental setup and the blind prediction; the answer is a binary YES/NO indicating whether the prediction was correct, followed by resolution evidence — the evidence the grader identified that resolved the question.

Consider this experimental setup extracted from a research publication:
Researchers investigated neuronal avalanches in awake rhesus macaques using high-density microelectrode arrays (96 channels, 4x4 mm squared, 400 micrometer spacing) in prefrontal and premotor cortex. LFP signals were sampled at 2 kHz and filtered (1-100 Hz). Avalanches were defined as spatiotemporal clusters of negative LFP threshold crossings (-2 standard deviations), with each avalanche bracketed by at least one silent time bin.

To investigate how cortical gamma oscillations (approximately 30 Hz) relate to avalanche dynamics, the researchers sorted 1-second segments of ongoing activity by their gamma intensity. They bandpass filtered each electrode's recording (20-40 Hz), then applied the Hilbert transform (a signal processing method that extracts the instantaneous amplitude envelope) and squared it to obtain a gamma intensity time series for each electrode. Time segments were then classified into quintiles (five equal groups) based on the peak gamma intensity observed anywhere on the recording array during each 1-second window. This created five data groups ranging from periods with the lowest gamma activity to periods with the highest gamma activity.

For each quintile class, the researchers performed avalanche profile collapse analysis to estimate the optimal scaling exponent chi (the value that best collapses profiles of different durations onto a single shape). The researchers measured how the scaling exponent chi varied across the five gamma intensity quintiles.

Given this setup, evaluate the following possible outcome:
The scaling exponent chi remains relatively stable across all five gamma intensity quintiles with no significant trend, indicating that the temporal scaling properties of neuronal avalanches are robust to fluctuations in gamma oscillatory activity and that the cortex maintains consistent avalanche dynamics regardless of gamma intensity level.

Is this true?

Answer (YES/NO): NO